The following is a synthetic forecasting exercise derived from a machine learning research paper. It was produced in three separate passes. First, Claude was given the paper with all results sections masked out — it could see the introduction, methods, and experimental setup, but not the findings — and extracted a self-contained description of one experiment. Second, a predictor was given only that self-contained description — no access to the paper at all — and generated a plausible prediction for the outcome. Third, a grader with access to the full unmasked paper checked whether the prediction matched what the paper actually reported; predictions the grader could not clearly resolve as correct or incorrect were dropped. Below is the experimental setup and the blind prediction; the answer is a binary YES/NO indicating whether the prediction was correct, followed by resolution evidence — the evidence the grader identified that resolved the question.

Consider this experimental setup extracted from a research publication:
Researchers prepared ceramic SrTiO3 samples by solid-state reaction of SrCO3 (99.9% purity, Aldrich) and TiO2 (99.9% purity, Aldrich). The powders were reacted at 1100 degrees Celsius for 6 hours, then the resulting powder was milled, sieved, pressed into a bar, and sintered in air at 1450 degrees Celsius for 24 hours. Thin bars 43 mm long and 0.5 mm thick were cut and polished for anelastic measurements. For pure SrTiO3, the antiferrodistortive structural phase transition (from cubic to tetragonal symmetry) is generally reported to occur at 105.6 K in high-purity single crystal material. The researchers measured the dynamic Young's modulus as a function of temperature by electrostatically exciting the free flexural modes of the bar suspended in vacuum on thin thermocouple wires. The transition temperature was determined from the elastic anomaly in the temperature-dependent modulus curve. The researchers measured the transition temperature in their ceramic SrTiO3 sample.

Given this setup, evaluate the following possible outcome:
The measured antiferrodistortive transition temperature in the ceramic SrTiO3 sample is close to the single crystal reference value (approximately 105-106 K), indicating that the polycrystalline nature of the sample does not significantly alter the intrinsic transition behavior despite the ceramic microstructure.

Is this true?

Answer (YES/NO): NO